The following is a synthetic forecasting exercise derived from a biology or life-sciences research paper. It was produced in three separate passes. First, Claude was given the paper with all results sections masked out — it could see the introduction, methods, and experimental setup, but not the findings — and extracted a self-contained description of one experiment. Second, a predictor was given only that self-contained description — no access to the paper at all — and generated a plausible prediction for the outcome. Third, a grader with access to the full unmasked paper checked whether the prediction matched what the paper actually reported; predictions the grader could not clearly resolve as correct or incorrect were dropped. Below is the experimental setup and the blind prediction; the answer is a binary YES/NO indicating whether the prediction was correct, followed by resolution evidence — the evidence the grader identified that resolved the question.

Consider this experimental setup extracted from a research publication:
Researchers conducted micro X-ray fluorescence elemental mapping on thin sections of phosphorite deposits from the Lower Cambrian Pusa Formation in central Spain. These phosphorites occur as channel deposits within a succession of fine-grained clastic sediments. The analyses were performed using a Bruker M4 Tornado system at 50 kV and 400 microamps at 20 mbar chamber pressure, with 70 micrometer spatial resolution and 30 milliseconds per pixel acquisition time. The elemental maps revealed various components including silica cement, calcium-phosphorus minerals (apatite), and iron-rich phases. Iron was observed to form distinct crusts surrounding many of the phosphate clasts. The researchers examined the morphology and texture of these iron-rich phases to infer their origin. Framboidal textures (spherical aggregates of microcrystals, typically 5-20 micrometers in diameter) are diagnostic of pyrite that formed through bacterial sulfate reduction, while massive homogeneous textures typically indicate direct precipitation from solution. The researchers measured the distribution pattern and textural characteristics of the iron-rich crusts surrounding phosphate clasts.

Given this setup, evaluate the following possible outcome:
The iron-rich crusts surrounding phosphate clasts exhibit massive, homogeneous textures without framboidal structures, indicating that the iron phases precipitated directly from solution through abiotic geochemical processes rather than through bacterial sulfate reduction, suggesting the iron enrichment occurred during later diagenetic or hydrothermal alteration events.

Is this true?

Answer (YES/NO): NO